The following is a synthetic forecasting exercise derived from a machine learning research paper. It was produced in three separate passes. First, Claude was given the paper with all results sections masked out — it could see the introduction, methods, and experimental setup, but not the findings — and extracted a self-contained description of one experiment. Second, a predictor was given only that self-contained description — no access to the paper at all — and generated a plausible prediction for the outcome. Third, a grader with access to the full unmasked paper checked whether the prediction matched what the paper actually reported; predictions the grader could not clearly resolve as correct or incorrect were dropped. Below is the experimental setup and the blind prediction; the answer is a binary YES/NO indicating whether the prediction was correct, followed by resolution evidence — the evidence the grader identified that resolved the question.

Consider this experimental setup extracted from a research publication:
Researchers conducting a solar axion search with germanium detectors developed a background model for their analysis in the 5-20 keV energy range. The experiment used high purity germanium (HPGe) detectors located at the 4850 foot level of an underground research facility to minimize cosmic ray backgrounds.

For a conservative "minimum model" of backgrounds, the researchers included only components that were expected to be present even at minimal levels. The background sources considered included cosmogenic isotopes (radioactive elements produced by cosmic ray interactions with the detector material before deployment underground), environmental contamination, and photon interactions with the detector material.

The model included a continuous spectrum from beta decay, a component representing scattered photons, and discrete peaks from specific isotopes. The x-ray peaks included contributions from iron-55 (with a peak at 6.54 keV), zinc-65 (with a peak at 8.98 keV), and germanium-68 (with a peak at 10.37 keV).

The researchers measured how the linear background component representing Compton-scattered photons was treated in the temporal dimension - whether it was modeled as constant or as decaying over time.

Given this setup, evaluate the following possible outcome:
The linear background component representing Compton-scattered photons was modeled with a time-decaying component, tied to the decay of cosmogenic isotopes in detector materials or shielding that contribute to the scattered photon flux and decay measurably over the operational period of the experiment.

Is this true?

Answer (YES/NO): NO